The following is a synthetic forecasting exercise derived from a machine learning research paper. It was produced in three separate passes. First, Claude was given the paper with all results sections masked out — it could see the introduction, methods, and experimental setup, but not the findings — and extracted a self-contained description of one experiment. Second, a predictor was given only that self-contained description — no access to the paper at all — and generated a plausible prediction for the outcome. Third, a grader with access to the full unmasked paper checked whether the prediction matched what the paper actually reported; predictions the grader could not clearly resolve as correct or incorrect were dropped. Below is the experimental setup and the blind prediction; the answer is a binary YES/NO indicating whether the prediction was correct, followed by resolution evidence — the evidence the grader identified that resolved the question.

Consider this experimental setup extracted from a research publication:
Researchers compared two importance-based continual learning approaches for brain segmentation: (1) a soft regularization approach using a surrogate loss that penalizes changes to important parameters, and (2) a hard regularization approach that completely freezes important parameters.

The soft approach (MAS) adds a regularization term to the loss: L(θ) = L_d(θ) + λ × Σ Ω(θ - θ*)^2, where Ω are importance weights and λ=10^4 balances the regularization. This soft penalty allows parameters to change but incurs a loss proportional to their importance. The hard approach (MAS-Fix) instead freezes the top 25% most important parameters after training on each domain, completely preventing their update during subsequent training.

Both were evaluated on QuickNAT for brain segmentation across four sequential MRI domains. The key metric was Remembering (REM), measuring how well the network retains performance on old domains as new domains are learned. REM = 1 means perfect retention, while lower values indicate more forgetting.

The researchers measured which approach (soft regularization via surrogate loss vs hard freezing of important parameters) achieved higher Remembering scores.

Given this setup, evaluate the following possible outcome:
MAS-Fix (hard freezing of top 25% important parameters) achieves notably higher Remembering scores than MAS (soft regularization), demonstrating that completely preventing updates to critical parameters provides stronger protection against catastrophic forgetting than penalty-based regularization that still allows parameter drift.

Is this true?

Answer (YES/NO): YES